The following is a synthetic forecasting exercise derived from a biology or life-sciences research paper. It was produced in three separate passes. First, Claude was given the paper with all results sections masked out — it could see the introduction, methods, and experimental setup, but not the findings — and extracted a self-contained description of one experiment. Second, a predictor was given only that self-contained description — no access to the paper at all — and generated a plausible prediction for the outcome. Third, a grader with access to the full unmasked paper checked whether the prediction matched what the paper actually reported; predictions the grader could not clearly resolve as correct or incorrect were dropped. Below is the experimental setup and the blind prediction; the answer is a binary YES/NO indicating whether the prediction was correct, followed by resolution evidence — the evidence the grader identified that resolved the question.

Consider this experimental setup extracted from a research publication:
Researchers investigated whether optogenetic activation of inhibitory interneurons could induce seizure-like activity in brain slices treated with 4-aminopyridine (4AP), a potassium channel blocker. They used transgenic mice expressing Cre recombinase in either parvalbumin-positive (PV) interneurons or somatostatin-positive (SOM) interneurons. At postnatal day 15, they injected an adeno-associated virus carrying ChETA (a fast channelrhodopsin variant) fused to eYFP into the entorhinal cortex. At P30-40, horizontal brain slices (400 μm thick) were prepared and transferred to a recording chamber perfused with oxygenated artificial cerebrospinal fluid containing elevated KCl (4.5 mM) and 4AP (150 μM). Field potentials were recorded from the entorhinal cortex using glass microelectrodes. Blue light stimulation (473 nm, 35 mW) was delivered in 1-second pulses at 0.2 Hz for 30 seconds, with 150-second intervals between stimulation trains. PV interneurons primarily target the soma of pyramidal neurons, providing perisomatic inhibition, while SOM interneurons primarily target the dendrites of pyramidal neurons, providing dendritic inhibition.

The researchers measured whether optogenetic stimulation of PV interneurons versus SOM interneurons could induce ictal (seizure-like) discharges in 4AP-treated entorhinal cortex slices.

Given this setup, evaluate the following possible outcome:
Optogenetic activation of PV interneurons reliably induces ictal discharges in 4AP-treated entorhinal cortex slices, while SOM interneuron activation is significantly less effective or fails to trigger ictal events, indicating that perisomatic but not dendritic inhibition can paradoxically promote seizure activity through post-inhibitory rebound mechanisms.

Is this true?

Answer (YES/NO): NO